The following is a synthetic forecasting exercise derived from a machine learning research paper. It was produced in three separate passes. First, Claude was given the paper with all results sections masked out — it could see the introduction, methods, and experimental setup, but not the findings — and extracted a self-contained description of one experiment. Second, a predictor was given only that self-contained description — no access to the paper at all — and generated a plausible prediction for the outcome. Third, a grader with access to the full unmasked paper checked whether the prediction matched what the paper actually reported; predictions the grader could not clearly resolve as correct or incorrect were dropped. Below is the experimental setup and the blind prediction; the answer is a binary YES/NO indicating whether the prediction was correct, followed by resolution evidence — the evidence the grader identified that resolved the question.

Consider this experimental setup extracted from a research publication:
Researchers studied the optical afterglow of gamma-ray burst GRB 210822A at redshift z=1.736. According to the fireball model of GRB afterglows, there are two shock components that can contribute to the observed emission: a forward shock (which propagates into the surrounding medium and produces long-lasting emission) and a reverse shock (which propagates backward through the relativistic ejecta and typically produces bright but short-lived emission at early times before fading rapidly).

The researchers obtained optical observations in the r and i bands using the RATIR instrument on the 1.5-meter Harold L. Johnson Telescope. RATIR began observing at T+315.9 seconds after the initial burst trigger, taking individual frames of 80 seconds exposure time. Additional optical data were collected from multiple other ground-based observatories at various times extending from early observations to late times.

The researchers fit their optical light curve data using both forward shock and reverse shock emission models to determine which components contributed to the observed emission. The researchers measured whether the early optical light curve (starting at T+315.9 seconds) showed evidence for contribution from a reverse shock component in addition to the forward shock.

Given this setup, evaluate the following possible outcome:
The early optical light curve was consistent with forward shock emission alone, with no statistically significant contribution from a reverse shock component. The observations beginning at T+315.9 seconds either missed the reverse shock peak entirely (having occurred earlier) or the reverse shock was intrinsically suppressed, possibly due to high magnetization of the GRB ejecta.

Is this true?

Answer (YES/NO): NO